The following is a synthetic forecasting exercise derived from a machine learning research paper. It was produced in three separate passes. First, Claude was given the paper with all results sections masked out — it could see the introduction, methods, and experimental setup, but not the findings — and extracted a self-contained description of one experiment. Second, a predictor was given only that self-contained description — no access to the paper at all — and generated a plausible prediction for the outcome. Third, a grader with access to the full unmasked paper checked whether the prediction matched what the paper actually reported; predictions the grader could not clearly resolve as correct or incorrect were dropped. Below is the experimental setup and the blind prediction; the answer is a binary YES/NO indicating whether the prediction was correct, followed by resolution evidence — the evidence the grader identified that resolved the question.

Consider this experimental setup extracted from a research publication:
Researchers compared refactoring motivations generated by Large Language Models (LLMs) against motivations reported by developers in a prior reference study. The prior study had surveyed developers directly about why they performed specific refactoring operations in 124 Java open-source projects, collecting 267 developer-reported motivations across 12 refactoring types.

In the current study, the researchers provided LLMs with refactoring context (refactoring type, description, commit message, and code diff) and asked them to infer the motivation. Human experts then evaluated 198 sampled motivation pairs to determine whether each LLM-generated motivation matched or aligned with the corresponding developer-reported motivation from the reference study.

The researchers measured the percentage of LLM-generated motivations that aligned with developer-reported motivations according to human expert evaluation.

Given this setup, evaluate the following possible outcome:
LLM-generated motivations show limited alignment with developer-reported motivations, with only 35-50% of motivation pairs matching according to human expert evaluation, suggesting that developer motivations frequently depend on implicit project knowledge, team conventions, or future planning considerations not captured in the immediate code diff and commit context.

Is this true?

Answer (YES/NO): YES